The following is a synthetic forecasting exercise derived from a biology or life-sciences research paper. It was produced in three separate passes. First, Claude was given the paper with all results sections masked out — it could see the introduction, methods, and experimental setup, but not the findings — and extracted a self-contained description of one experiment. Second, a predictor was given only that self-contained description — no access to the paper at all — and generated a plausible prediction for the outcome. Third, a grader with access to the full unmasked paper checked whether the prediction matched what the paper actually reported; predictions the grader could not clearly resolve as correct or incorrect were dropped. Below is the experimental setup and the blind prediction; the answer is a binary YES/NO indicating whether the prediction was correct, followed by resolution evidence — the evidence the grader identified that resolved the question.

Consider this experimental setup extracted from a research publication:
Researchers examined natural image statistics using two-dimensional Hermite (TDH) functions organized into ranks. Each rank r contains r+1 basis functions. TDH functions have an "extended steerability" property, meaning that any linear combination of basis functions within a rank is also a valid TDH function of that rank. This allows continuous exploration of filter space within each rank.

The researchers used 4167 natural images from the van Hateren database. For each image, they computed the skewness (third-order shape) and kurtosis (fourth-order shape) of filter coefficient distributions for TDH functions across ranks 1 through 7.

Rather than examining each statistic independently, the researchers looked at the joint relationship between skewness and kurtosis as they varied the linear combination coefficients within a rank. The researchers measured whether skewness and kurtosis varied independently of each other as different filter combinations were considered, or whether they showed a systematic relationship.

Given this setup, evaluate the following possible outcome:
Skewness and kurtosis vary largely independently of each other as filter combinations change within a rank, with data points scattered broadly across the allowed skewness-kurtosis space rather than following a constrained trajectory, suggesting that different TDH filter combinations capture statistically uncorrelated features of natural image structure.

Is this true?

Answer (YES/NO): NO